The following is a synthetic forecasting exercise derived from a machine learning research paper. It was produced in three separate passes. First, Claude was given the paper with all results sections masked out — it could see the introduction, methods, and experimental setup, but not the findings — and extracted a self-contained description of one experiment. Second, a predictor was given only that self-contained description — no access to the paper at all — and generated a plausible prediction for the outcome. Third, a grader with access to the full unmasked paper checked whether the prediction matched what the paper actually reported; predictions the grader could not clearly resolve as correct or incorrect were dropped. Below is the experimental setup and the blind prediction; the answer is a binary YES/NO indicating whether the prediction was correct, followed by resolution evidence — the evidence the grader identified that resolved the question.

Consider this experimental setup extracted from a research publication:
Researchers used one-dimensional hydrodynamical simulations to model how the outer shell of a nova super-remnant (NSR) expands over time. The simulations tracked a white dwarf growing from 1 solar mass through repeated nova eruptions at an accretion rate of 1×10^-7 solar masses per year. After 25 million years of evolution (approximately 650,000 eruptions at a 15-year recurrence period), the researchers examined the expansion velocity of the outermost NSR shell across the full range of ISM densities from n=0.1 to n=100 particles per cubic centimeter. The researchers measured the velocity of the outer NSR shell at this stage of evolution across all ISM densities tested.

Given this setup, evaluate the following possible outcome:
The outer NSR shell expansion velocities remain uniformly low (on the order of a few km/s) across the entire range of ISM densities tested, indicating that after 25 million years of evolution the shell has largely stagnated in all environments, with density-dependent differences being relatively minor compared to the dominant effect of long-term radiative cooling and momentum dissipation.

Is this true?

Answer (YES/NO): YES